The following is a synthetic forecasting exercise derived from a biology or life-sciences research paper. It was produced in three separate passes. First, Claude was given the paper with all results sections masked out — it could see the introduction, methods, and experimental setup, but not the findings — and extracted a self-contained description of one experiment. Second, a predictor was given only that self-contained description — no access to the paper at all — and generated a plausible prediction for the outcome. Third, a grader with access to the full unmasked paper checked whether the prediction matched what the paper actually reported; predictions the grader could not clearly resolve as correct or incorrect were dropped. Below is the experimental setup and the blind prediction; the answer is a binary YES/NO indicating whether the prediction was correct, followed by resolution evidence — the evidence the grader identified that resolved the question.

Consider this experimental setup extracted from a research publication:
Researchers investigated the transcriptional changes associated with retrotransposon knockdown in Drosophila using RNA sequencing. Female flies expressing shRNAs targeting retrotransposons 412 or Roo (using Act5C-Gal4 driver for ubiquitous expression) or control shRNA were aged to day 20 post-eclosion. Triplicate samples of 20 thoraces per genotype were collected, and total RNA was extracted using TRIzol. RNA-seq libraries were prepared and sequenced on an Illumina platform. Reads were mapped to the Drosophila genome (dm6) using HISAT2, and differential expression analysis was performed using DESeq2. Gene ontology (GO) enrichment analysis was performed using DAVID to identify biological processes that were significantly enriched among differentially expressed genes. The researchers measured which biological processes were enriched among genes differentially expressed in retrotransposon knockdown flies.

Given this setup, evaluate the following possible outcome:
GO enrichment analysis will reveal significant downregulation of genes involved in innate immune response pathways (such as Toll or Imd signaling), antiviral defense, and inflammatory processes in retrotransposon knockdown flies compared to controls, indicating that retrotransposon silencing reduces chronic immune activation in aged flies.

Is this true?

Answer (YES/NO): NO